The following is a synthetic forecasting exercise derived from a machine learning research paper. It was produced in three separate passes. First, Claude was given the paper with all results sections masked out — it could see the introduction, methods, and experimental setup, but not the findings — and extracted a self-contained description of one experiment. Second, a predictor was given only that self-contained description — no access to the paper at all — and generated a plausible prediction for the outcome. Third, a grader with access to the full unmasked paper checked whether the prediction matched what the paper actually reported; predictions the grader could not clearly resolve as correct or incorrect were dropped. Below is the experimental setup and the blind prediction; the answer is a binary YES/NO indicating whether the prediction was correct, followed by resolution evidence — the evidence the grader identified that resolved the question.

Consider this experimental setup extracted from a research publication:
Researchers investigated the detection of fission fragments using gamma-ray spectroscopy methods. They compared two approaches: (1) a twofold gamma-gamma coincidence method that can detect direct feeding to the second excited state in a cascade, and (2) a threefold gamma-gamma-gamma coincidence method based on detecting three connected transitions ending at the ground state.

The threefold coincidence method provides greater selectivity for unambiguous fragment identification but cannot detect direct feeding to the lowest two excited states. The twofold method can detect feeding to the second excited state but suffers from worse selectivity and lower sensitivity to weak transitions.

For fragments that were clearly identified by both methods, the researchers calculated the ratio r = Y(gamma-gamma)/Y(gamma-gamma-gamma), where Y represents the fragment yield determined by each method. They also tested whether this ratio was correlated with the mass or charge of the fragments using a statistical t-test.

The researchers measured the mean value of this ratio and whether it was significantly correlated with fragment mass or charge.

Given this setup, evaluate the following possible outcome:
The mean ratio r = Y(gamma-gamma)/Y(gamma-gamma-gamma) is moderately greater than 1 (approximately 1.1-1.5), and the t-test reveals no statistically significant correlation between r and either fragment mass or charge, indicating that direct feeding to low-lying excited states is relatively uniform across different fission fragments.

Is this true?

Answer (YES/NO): NO